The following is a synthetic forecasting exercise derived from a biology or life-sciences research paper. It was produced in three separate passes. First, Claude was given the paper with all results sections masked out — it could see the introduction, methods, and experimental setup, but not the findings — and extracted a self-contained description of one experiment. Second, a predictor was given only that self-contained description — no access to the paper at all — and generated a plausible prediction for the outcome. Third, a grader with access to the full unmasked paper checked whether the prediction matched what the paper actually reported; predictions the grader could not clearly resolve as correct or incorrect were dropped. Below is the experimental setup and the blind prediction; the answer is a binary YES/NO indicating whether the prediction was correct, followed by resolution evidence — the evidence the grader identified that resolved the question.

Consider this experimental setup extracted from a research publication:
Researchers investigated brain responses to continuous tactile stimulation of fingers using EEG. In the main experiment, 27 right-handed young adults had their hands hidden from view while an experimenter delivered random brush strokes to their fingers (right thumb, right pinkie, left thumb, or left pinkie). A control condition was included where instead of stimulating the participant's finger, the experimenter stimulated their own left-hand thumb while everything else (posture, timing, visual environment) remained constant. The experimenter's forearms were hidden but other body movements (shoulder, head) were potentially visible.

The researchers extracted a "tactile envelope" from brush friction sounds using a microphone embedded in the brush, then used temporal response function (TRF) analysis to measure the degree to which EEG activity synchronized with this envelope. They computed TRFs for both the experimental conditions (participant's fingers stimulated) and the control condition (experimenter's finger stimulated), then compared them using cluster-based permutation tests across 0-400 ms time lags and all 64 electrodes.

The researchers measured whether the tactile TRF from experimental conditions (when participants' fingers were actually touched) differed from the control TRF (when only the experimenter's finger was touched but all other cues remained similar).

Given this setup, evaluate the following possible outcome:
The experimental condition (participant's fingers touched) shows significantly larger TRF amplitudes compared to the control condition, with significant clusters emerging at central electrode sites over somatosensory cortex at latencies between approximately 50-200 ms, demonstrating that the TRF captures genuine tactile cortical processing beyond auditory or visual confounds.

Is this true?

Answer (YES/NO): YES